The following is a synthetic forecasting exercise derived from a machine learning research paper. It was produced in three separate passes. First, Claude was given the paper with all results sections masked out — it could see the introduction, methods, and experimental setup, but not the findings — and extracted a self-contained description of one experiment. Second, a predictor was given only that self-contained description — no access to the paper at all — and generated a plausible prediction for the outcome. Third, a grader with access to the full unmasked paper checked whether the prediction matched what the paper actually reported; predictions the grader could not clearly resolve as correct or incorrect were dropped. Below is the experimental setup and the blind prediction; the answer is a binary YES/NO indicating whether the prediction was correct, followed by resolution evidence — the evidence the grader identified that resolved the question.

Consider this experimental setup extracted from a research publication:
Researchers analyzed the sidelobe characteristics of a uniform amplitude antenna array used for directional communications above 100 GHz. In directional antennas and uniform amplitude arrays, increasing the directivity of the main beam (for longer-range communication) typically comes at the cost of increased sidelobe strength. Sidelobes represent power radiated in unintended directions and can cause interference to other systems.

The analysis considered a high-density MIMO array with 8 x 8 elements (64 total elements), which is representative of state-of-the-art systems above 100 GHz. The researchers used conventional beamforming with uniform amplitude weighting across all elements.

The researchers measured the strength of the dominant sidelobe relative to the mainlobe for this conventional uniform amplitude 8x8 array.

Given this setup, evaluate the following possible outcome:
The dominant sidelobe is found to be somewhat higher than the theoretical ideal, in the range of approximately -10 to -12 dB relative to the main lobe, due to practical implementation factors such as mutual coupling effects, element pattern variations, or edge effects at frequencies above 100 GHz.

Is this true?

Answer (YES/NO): NO